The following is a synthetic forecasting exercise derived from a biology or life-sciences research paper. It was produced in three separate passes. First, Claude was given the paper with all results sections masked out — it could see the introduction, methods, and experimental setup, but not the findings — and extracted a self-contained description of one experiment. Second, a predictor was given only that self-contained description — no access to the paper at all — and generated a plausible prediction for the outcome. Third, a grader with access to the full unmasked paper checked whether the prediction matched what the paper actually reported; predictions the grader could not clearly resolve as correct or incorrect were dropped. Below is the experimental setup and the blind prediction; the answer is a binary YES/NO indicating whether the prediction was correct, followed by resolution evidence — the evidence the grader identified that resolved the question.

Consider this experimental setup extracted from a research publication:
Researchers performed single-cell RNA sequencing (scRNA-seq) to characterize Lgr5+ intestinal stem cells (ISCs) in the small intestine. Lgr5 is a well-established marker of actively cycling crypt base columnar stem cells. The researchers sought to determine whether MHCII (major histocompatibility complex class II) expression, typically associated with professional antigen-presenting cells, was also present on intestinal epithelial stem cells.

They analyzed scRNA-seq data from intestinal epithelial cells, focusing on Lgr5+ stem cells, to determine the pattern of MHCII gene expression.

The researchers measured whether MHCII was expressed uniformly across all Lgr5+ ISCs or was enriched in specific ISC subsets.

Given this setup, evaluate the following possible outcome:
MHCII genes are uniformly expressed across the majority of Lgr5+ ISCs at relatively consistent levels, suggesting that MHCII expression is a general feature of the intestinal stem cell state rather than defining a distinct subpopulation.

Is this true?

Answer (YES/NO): NO